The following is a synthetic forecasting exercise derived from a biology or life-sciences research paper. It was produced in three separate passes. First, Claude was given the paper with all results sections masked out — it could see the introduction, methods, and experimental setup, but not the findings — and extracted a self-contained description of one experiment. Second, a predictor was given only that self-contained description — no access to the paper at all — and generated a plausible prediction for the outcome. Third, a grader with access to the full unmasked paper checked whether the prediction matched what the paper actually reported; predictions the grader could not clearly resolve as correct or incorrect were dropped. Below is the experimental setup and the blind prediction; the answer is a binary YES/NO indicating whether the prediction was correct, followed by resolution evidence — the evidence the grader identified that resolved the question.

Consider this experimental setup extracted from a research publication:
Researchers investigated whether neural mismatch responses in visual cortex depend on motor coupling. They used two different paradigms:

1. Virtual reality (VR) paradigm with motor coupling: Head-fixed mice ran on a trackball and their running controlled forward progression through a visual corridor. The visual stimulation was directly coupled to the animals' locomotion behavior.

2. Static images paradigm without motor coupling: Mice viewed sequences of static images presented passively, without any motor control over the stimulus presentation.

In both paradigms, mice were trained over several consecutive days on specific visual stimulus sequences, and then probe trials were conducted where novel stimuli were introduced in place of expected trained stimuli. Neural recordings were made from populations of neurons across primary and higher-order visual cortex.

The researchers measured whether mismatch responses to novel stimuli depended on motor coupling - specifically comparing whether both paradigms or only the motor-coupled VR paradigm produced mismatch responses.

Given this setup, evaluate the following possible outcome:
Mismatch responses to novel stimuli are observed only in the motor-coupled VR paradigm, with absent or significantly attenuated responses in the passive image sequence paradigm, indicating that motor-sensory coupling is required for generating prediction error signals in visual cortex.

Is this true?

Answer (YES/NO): NO